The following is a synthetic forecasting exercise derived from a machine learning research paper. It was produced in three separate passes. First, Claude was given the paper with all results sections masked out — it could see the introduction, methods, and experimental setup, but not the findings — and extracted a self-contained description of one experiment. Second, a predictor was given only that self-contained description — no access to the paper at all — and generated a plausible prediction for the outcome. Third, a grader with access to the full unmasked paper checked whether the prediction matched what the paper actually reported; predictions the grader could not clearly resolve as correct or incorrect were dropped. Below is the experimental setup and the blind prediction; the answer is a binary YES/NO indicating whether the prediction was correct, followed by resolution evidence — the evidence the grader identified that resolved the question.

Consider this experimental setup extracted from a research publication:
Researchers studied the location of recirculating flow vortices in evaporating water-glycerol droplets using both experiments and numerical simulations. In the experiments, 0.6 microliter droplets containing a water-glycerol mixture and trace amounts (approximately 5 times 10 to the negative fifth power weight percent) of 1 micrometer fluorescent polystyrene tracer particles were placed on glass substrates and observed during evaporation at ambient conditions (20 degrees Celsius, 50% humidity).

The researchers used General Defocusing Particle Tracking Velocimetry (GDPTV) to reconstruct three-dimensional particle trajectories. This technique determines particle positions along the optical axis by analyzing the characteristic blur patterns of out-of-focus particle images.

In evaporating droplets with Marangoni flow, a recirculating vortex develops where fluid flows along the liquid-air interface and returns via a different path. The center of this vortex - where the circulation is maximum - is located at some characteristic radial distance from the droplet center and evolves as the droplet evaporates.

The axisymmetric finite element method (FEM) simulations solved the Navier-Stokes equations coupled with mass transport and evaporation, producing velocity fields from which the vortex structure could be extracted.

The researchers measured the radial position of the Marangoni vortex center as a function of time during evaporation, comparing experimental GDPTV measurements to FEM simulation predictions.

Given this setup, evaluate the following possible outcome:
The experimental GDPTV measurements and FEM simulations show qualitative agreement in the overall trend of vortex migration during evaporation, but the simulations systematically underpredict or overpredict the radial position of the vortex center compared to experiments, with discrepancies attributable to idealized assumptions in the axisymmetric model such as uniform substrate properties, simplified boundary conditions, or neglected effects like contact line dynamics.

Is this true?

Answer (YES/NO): NO